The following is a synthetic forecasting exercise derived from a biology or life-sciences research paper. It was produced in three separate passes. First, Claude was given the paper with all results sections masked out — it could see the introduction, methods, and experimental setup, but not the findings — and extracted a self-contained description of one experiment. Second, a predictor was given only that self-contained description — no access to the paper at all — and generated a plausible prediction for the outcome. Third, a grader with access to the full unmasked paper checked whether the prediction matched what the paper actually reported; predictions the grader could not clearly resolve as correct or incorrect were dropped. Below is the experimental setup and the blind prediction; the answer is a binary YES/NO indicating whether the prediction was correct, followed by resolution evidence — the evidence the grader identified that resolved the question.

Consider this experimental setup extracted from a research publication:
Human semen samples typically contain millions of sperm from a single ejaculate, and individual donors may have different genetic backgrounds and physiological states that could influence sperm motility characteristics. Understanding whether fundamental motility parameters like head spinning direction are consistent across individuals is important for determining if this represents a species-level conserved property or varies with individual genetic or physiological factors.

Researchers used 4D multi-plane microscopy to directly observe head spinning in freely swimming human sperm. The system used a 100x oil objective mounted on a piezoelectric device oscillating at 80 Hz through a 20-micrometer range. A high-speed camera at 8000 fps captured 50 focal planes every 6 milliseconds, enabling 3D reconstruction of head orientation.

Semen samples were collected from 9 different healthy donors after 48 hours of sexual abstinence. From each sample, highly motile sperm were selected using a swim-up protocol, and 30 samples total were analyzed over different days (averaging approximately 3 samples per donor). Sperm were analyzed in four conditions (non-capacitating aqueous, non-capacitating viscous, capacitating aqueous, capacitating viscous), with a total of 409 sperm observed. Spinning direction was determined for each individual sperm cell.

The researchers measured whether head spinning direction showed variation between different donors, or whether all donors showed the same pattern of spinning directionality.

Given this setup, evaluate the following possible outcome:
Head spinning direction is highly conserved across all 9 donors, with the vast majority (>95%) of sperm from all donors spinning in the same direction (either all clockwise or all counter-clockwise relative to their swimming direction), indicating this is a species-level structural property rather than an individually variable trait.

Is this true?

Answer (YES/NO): YES